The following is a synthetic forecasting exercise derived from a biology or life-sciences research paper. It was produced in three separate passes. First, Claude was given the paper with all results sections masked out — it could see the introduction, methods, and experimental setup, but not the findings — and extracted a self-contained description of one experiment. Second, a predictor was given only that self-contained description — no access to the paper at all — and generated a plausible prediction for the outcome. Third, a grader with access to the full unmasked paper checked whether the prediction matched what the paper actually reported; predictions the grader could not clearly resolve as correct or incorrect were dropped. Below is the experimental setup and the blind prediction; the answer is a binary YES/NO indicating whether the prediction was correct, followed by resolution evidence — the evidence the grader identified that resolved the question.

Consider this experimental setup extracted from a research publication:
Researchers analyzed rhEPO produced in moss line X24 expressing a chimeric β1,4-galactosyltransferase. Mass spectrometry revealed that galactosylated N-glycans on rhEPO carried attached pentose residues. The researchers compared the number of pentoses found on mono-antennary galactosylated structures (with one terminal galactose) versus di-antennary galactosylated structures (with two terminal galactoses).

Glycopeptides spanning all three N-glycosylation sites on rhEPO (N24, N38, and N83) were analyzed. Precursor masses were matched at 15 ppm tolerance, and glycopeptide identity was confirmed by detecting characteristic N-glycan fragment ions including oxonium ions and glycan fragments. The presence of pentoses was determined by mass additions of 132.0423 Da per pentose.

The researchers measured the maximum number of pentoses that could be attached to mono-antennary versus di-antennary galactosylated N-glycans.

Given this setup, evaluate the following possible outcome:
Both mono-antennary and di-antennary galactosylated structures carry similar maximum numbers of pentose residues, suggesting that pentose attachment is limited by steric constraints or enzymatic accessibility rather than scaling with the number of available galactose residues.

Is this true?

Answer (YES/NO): NO